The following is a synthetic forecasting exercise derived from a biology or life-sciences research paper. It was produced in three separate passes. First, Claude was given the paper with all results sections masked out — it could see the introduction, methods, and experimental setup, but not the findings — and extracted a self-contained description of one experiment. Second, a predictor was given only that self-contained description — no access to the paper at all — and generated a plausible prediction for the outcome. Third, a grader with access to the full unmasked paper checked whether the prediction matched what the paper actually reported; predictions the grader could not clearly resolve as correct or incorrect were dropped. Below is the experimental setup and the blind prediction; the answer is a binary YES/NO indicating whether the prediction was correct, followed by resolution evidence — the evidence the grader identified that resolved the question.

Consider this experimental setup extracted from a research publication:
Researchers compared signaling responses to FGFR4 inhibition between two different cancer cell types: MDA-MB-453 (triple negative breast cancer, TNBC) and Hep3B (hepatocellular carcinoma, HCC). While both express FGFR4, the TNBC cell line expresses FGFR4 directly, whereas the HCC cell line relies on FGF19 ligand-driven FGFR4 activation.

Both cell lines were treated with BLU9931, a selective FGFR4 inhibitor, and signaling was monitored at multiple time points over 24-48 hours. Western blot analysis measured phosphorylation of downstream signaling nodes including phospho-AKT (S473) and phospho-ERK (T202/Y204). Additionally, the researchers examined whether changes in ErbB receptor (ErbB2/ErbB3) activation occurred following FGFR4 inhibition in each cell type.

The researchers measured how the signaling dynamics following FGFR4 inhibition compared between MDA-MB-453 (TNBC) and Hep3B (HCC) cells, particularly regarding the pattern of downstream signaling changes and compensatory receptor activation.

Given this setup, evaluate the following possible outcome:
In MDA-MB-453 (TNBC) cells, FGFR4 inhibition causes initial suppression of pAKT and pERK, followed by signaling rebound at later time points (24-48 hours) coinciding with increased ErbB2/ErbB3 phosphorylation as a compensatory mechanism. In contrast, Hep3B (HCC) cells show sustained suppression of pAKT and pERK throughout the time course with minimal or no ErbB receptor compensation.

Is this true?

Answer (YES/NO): NO